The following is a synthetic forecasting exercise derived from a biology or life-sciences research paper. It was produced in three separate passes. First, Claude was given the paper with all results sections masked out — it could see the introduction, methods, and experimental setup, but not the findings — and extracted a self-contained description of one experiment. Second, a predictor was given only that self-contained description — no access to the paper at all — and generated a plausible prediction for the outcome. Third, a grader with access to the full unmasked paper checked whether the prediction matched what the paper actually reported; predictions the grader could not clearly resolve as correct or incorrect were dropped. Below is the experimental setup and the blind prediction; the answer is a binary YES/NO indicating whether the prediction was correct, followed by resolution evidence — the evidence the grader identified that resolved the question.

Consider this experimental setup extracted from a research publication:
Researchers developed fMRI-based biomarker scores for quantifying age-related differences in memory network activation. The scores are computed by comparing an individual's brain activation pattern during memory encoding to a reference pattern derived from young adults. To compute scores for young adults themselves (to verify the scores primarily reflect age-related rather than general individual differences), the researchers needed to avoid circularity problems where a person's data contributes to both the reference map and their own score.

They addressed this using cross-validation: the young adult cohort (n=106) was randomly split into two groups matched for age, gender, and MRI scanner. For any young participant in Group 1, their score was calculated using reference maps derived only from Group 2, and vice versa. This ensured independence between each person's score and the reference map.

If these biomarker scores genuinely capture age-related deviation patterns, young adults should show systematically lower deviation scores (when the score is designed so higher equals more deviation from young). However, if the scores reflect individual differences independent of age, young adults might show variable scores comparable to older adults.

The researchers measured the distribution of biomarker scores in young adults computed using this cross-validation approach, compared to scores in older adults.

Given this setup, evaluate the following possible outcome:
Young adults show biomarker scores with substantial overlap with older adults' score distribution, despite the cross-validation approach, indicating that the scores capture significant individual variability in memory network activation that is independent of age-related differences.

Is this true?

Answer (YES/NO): NO